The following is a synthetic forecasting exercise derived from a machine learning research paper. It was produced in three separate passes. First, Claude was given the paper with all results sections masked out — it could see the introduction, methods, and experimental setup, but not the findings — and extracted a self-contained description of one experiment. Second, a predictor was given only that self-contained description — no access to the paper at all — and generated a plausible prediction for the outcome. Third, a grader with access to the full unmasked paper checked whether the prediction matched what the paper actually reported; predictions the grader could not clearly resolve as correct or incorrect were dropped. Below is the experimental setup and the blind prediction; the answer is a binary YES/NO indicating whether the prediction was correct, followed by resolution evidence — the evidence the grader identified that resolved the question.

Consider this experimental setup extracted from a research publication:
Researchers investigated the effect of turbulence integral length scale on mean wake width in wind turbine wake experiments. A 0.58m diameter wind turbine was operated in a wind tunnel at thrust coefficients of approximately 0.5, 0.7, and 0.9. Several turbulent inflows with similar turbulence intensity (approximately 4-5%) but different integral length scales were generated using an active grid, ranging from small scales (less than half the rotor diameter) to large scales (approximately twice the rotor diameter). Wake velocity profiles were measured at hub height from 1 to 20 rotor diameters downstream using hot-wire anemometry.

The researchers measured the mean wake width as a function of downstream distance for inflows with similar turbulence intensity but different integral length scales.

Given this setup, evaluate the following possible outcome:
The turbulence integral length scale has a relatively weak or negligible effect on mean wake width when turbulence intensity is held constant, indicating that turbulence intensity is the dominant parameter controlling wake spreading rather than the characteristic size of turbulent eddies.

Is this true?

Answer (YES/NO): NO